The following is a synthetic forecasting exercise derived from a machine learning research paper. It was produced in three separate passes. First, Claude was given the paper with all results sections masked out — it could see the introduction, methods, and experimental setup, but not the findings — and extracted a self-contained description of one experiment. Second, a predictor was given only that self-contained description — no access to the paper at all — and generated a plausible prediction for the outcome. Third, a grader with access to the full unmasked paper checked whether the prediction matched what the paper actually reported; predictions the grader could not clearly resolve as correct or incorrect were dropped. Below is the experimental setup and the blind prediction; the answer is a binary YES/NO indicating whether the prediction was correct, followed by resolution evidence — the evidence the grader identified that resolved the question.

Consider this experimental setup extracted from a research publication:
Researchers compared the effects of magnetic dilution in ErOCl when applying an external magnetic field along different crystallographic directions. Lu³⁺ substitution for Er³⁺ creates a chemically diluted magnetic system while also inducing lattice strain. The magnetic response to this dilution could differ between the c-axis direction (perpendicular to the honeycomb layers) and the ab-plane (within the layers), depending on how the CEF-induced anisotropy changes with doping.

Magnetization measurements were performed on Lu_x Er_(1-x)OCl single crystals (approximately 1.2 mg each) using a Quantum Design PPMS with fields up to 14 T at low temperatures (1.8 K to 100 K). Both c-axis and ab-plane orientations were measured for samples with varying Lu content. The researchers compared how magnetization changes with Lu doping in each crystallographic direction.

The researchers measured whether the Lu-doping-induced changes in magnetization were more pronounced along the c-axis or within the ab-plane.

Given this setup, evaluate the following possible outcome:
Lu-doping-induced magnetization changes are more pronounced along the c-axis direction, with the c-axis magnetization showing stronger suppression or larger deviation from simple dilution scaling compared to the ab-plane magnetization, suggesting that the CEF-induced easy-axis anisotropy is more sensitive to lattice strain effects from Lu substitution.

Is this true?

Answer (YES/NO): YES